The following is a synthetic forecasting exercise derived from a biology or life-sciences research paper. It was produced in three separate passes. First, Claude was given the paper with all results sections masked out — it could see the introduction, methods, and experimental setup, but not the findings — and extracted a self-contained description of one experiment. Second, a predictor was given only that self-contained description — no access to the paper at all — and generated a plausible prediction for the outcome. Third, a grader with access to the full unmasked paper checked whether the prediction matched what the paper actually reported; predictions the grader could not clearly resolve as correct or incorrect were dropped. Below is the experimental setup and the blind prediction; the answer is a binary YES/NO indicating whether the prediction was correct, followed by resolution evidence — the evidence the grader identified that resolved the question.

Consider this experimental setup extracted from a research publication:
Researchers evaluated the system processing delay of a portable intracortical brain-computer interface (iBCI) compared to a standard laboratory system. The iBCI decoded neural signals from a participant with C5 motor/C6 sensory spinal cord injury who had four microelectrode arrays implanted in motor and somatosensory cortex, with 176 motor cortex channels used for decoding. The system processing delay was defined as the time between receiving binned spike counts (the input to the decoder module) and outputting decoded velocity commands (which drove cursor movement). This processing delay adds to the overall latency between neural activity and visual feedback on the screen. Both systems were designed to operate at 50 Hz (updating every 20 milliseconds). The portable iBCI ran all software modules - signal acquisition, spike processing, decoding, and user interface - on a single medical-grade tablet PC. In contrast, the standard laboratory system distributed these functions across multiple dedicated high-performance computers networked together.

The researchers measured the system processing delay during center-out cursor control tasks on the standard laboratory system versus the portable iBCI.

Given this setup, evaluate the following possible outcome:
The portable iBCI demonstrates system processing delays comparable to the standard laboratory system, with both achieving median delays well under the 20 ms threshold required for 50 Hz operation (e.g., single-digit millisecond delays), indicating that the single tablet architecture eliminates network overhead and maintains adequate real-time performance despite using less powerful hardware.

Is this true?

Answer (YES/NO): NO